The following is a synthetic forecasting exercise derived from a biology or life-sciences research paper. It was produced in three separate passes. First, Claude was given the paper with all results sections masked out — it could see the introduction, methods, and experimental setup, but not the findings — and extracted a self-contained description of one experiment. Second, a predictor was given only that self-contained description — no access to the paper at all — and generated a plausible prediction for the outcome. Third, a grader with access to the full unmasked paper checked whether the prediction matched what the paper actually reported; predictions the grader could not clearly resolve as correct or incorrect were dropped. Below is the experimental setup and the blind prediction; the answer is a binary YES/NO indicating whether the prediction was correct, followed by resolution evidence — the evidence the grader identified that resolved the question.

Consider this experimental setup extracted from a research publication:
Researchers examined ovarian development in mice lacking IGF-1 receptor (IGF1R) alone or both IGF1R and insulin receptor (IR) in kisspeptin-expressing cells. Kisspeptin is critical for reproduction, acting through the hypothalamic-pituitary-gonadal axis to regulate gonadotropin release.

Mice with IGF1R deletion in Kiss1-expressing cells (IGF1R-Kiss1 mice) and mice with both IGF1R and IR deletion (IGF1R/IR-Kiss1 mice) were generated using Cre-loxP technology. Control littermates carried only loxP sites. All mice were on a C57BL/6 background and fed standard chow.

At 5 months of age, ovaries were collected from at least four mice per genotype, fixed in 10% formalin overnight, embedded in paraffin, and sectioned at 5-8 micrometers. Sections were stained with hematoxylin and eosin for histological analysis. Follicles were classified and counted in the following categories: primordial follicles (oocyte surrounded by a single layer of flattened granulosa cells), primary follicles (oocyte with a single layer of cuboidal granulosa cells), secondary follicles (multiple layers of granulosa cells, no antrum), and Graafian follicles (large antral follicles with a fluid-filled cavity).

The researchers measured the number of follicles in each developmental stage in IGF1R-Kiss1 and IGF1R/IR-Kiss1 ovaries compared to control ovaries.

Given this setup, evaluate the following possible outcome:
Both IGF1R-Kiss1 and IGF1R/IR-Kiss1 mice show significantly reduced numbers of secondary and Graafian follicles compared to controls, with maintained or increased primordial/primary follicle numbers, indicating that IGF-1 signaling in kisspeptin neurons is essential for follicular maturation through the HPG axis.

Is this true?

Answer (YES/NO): NO